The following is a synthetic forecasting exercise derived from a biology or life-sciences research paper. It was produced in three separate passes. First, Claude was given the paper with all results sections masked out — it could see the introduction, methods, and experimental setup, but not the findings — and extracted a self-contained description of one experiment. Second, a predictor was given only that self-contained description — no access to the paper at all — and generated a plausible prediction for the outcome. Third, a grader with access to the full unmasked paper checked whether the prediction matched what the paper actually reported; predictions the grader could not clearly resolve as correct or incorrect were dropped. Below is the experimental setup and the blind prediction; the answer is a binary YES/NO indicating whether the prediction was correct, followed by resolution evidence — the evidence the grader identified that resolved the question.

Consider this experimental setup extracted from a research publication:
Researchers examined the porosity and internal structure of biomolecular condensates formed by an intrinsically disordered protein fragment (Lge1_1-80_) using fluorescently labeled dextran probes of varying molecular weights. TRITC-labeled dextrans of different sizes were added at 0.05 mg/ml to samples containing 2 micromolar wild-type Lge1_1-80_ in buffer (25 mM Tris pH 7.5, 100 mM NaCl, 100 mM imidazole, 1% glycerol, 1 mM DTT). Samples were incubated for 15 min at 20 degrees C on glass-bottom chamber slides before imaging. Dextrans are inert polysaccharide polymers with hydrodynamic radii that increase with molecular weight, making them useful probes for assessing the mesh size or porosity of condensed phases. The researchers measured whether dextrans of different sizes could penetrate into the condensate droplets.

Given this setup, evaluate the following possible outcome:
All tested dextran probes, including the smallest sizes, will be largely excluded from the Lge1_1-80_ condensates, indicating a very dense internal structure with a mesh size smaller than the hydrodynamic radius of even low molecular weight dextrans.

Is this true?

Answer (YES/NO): NO